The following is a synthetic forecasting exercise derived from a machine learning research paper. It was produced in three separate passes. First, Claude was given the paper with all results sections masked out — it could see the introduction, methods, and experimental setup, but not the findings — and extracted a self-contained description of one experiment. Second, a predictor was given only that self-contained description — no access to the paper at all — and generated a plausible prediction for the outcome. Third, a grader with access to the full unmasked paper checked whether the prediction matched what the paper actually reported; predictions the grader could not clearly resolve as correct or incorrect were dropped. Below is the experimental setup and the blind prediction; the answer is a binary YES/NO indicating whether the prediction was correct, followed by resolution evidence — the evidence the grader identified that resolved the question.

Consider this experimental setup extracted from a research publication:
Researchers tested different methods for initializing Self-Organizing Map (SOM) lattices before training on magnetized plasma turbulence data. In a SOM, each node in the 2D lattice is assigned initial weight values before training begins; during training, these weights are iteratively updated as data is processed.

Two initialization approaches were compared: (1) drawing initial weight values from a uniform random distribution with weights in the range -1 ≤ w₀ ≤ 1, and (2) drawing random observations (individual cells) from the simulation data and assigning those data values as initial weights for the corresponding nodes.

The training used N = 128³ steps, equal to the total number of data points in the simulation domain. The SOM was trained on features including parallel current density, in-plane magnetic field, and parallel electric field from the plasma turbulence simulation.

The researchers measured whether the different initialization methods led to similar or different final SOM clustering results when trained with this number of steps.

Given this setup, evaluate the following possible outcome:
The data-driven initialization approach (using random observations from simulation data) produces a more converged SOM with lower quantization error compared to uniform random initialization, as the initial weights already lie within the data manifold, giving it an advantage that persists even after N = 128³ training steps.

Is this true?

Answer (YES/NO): NO